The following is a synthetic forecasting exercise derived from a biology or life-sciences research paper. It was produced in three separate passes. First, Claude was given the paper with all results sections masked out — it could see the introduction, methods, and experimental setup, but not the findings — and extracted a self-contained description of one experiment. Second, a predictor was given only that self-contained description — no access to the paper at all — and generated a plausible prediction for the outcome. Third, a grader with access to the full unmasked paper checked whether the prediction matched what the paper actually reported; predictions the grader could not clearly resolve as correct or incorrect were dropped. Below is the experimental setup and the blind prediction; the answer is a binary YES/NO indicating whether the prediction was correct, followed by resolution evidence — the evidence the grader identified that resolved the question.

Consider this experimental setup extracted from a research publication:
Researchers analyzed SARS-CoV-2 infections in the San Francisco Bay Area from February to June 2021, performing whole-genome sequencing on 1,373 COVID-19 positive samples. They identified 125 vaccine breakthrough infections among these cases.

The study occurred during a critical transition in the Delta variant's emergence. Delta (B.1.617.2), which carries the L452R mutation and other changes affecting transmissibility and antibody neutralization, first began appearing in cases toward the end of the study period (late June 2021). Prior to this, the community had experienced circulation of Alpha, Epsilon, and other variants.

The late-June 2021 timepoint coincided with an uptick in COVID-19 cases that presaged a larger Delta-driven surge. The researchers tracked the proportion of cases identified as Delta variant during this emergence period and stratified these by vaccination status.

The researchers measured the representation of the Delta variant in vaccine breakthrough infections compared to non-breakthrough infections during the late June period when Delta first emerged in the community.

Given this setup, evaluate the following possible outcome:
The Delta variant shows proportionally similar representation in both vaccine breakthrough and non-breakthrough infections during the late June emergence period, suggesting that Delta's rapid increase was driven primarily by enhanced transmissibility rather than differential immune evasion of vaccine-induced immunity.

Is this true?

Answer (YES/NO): NO